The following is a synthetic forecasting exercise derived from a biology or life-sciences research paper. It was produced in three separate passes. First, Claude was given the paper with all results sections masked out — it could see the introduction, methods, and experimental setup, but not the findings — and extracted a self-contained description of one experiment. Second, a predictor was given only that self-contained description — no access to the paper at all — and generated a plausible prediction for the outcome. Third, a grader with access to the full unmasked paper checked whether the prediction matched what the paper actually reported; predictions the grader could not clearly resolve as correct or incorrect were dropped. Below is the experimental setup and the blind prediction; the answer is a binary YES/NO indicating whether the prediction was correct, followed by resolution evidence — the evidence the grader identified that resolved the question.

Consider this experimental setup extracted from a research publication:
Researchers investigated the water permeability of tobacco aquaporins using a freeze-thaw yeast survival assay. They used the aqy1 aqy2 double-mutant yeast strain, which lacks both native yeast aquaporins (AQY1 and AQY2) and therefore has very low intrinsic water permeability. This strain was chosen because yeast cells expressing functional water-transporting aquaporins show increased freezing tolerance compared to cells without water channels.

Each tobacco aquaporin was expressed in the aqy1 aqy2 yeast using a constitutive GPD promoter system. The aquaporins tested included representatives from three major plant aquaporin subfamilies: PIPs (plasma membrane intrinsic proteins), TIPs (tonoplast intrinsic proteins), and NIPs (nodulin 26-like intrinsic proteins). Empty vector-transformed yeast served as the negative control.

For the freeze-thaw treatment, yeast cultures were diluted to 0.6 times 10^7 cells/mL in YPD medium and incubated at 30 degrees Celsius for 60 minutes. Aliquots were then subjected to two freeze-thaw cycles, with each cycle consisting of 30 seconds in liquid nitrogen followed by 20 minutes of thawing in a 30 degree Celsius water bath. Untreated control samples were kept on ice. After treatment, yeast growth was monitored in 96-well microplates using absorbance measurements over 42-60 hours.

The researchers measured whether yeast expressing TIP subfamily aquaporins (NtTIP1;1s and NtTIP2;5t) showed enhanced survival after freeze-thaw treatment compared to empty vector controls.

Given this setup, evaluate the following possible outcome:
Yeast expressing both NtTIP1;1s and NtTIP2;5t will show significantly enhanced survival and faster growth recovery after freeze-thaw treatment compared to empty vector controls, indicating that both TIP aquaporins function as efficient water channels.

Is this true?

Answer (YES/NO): YES